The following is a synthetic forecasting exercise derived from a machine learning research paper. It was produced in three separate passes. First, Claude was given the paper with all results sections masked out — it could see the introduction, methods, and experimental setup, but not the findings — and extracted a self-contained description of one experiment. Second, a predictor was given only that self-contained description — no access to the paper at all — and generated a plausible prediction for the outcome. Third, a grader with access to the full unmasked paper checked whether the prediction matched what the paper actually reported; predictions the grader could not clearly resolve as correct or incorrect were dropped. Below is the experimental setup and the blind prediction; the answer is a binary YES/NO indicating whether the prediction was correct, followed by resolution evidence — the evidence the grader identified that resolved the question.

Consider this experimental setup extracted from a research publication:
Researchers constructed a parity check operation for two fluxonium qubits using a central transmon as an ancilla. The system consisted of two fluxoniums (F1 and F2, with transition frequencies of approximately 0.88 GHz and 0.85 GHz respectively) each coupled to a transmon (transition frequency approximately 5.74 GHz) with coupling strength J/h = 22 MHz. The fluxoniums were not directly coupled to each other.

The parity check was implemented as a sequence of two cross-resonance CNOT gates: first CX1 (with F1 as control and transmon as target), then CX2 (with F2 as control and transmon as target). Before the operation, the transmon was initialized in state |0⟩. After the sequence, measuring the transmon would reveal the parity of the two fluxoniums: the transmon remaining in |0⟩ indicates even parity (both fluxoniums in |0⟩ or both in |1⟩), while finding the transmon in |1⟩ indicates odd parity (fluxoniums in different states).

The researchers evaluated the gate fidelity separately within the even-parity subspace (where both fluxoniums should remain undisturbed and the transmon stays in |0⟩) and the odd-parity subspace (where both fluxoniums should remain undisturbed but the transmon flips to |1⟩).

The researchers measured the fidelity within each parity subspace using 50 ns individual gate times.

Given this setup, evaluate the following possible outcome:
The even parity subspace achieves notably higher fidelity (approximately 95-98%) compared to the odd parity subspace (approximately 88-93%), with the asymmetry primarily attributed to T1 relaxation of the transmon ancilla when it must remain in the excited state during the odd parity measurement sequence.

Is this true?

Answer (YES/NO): NO